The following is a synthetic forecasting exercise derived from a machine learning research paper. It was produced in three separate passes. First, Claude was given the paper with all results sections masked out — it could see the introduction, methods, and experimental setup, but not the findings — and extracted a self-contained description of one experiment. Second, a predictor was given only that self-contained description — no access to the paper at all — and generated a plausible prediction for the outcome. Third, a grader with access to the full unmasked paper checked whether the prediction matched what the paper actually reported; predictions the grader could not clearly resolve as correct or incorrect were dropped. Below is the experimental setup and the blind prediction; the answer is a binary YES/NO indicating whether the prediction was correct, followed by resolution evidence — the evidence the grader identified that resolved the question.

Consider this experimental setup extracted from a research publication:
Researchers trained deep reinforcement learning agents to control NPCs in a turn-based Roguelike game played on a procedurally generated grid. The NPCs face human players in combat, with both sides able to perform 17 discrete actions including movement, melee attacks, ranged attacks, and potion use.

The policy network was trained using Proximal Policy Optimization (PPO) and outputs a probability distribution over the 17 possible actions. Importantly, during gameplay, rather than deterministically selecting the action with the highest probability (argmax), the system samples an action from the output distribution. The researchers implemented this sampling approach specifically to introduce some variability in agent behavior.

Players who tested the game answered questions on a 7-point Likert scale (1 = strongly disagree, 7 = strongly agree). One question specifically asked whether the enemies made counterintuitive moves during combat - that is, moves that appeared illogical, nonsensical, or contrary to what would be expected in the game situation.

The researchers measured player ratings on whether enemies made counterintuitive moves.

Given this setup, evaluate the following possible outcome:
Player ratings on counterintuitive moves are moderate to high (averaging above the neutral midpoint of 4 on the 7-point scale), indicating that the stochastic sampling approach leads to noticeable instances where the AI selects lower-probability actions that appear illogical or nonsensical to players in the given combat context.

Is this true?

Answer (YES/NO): NO